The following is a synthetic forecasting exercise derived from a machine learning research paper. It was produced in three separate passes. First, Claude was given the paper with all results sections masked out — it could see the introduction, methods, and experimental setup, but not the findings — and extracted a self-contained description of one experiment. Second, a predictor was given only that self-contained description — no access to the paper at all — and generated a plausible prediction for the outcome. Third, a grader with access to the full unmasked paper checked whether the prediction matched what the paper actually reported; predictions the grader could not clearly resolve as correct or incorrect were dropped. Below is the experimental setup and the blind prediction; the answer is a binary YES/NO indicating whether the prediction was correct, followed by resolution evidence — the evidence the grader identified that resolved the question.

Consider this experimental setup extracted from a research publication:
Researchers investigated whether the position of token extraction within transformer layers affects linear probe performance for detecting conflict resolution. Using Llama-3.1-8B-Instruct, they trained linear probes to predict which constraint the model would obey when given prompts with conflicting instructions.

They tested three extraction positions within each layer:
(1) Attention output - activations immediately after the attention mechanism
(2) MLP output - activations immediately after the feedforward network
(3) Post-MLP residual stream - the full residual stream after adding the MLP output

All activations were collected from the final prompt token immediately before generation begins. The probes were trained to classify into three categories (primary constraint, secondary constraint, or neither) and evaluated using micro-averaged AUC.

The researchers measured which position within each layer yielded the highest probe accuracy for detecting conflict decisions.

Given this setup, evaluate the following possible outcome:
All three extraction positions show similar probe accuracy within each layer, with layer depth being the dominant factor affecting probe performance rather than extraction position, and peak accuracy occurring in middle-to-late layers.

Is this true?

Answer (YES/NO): NO